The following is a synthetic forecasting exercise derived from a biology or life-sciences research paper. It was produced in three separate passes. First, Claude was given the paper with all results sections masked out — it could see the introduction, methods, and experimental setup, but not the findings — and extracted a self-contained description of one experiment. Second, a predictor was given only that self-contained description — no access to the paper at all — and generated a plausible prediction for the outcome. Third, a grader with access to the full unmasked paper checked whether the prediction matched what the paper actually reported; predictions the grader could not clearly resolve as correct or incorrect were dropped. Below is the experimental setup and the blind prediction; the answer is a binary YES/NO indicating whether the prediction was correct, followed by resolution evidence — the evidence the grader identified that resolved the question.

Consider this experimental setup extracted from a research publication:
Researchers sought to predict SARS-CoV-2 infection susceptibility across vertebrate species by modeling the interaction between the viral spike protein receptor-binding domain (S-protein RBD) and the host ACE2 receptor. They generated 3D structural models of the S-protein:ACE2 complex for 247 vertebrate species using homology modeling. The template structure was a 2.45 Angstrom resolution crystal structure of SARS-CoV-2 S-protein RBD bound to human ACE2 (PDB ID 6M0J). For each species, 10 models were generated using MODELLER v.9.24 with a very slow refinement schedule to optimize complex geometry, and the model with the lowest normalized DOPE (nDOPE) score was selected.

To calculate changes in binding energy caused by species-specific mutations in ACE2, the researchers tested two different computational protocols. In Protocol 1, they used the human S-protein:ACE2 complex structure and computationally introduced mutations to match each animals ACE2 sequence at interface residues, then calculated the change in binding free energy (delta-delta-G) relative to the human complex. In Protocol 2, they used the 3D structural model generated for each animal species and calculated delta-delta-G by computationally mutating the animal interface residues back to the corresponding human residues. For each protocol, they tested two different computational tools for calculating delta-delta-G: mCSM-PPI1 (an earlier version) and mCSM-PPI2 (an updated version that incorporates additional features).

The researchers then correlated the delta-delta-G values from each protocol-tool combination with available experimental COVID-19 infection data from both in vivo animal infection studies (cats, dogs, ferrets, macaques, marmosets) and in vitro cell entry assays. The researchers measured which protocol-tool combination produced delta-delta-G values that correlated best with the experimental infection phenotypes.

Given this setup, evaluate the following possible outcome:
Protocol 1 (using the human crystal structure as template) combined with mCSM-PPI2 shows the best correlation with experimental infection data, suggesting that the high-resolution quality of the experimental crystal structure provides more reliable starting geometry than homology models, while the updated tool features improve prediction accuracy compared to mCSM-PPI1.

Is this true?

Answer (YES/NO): NO